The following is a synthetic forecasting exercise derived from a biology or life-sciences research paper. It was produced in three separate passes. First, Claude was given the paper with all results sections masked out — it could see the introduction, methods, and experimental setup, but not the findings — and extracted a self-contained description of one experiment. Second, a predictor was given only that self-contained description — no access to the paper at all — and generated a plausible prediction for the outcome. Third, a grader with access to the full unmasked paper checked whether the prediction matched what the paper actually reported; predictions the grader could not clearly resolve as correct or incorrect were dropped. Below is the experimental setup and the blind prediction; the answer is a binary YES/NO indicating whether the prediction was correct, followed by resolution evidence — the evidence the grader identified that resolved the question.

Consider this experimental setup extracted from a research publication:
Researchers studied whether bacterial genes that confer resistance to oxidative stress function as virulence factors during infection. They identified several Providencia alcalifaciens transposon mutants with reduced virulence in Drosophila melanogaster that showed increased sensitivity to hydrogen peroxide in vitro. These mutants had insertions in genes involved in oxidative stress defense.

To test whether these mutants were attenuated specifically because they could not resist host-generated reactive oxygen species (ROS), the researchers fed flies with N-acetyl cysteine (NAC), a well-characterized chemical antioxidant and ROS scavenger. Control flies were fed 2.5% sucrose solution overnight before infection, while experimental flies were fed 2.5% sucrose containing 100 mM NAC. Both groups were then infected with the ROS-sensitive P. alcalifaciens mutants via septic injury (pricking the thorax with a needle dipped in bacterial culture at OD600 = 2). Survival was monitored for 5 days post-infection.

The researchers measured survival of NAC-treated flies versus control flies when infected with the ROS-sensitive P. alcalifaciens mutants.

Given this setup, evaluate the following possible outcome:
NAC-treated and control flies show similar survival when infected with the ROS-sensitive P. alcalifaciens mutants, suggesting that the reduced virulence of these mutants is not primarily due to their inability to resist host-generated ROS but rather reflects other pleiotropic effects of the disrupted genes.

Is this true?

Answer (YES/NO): NO